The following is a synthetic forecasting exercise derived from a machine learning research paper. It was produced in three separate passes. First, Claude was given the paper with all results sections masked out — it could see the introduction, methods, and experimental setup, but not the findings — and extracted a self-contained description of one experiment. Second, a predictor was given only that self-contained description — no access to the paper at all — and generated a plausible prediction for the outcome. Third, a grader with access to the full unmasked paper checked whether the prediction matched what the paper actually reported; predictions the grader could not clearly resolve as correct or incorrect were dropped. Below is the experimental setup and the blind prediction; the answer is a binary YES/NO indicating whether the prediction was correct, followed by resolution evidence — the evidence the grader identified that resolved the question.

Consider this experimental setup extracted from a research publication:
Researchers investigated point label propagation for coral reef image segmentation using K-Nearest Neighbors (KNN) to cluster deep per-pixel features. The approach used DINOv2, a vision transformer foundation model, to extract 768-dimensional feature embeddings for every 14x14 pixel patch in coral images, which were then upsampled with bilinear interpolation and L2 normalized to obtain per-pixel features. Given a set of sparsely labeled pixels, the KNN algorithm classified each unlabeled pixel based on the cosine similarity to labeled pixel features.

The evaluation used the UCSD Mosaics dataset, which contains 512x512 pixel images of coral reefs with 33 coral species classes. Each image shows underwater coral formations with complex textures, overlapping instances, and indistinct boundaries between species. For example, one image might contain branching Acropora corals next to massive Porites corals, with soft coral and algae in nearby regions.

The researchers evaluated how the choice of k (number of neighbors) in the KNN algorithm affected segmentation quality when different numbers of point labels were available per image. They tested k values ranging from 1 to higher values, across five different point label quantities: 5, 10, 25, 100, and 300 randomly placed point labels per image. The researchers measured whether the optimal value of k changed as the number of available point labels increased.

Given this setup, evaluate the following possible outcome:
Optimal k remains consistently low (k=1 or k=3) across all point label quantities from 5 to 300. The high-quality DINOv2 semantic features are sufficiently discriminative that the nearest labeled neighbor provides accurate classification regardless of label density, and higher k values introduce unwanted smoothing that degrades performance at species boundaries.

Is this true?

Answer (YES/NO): YES